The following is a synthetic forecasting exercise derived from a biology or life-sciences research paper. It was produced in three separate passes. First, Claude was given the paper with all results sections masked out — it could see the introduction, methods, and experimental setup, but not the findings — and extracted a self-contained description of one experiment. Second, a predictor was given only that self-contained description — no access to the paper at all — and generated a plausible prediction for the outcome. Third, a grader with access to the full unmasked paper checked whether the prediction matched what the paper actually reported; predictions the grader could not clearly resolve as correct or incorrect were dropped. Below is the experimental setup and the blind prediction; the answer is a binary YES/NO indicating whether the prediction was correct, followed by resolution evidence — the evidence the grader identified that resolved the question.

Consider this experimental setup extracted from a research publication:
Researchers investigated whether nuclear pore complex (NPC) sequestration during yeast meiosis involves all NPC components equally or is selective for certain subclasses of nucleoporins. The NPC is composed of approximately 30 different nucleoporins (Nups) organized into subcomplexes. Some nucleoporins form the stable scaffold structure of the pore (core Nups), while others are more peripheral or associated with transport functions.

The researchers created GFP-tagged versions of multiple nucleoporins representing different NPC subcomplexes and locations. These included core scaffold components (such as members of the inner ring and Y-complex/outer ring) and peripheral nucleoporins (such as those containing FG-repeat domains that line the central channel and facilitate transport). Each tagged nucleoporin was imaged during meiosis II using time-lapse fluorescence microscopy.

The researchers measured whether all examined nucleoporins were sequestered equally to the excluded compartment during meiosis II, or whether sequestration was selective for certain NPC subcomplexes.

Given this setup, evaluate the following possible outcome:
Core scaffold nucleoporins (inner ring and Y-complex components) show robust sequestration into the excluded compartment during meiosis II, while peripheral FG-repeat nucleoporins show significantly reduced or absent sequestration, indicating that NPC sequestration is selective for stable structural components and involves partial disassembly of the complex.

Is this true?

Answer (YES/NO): NO